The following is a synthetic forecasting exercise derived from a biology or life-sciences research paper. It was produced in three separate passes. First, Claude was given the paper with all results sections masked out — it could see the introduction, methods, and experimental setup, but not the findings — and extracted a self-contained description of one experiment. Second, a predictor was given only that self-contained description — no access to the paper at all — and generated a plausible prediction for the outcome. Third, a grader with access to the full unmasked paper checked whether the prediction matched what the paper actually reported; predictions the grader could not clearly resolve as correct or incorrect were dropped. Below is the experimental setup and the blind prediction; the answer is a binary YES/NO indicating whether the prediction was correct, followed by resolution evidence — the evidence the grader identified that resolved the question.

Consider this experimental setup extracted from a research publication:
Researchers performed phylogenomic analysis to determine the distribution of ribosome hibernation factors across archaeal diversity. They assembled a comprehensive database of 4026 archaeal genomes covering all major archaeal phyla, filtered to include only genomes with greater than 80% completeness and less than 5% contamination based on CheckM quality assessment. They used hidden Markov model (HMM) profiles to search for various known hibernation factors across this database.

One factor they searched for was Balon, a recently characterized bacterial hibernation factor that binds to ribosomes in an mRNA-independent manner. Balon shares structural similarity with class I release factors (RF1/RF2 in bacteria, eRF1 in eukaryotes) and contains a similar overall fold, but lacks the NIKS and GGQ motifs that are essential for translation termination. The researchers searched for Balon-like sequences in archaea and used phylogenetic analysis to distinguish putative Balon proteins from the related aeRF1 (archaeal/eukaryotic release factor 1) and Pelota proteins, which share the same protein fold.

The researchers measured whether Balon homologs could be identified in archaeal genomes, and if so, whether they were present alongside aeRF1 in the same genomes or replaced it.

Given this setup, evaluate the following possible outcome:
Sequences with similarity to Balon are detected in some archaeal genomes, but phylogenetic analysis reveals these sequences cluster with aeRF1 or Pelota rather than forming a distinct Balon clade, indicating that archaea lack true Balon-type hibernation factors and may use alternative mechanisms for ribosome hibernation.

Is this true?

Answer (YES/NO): NO